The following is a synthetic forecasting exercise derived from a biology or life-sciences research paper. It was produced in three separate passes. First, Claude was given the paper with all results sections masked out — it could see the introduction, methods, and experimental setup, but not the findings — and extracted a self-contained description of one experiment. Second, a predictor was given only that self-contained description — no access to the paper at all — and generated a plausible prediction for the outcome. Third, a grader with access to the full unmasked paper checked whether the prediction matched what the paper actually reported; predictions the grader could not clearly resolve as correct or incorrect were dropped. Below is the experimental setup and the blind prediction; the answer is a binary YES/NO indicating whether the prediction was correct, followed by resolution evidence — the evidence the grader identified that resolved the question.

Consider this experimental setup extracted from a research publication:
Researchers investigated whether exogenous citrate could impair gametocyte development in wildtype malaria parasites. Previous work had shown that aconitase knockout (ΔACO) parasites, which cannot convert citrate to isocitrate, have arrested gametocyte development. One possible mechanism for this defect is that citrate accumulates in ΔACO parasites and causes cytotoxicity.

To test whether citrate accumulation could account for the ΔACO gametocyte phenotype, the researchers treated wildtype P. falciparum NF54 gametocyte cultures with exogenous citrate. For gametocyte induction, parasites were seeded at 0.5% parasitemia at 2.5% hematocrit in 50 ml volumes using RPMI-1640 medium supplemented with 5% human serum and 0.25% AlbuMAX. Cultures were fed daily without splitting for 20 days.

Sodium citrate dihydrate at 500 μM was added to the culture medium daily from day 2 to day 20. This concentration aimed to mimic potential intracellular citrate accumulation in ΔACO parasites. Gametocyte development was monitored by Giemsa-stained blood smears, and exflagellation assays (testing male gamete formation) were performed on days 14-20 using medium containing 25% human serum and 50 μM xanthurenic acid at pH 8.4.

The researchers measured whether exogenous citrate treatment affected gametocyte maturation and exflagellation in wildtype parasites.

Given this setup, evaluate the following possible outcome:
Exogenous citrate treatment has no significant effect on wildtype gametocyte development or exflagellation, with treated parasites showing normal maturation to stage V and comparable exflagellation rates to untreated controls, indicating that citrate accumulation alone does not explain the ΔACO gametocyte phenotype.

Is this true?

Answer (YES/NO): YES